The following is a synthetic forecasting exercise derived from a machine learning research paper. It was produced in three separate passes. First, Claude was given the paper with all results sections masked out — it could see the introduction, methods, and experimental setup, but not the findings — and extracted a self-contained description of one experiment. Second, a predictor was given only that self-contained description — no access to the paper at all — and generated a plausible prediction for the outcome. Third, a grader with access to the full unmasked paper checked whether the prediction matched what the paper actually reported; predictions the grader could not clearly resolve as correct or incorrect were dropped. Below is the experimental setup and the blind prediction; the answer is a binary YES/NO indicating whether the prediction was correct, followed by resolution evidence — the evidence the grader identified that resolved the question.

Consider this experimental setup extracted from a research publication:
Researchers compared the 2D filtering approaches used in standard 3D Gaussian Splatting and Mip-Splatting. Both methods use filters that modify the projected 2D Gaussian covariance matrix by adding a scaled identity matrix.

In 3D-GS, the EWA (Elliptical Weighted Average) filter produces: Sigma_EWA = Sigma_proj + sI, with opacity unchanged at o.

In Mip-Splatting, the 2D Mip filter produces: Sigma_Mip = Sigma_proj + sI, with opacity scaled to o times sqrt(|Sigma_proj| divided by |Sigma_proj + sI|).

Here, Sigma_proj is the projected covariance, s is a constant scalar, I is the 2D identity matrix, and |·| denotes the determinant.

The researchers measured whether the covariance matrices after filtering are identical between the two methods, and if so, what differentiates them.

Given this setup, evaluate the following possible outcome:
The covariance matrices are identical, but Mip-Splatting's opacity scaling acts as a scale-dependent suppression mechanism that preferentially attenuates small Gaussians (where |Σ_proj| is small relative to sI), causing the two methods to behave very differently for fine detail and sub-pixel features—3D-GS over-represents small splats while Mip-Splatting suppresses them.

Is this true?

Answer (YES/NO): NO